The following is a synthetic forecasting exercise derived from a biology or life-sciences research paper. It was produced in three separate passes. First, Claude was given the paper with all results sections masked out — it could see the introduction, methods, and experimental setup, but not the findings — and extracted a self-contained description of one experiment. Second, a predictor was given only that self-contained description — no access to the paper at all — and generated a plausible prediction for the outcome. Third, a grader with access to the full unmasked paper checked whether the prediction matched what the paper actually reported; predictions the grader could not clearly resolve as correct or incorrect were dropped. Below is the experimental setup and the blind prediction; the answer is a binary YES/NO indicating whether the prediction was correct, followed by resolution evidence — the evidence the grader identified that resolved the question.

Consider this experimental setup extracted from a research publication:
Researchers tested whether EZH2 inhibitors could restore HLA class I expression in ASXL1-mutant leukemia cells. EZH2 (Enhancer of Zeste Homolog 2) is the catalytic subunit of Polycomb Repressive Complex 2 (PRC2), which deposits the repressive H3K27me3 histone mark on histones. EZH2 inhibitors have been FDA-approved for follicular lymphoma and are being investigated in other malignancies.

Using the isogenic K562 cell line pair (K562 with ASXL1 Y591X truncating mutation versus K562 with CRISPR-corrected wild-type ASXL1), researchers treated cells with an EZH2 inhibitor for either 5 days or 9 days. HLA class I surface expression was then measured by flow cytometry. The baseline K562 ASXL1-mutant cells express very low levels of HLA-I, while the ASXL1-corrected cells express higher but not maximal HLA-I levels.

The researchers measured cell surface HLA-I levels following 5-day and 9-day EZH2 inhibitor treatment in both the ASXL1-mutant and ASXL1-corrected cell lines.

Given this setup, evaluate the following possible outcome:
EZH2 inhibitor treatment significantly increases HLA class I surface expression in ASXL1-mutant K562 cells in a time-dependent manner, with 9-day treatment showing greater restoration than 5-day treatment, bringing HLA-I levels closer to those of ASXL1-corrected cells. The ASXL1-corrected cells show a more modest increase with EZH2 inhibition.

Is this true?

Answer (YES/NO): NO